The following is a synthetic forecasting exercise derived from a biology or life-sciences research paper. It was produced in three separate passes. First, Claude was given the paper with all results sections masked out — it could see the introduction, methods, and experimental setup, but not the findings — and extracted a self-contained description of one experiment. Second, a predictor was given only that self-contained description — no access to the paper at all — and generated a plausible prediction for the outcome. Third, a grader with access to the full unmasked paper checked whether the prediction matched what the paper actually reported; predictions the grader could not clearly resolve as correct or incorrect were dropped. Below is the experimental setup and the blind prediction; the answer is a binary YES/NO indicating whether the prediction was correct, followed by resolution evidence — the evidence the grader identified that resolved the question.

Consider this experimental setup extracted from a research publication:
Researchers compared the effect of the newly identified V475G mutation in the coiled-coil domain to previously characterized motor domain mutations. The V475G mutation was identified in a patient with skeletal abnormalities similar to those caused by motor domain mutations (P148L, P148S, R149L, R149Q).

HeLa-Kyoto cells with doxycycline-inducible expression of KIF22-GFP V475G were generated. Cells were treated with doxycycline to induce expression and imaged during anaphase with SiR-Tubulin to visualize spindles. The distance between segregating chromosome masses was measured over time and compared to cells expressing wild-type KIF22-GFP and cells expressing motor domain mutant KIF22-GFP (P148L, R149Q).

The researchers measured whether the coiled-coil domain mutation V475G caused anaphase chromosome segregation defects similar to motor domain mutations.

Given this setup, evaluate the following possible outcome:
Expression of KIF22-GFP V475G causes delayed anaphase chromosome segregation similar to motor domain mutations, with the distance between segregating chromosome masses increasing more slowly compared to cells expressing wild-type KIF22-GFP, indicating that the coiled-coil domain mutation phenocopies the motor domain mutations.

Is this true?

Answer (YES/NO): NO